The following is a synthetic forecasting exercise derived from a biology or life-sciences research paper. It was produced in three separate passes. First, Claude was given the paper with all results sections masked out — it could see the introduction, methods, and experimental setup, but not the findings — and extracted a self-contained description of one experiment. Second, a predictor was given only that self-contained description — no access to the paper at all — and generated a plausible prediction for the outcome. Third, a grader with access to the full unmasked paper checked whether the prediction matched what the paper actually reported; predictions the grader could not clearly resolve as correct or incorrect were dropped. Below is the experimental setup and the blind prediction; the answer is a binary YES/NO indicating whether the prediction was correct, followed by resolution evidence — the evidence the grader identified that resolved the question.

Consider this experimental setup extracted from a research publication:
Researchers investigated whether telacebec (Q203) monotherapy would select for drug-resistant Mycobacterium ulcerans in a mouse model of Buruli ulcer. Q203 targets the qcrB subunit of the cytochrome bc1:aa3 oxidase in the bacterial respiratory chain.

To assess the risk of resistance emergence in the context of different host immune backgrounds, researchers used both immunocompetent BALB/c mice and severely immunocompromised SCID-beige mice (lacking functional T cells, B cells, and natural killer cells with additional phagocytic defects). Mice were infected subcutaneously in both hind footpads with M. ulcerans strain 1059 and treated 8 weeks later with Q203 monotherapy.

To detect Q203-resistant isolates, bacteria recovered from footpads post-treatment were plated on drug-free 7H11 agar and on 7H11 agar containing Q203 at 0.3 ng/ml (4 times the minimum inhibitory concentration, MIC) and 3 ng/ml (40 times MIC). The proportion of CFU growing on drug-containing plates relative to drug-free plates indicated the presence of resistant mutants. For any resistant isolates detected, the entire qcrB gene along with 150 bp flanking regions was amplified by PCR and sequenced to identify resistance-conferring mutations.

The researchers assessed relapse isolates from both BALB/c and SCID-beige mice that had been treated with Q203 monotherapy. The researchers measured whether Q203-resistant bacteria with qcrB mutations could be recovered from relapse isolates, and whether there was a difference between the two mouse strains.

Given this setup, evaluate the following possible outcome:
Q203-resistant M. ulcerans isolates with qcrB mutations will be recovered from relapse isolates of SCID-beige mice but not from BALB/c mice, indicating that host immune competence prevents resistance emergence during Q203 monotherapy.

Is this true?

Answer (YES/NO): YES